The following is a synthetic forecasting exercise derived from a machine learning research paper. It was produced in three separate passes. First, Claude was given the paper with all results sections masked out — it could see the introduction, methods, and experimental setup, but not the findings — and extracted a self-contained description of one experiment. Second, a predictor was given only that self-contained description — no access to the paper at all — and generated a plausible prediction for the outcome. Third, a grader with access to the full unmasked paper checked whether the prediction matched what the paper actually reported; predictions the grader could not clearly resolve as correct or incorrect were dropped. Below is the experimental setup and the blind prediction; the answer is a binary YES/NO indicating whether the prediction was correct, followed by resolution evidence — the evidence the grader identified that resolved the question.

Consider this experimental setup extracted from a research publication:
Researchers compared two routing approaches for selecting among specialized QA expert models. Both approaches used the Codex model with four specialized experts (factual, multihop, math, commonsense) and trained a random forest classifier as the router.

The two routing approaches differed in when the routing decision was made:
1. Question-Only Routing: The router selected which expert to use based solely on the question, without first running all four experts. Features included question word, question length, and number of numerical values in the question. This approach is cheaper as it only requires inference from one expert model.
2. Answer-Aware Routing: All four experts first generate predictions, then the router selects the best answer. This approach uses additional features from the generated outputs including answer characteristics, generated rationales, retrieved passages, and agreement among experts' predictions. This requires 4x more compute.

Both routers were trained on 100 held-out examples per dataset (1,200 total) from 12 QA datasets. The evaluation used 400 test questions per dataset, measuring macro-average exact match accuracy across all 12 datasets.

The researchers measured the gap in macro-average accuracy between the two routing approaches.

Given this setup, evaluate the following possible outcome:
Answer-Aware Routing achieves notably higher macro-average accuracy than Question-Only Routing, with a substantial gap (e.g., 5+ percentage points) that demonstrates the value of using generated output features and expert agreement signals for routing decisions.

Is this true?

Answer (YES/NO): YES